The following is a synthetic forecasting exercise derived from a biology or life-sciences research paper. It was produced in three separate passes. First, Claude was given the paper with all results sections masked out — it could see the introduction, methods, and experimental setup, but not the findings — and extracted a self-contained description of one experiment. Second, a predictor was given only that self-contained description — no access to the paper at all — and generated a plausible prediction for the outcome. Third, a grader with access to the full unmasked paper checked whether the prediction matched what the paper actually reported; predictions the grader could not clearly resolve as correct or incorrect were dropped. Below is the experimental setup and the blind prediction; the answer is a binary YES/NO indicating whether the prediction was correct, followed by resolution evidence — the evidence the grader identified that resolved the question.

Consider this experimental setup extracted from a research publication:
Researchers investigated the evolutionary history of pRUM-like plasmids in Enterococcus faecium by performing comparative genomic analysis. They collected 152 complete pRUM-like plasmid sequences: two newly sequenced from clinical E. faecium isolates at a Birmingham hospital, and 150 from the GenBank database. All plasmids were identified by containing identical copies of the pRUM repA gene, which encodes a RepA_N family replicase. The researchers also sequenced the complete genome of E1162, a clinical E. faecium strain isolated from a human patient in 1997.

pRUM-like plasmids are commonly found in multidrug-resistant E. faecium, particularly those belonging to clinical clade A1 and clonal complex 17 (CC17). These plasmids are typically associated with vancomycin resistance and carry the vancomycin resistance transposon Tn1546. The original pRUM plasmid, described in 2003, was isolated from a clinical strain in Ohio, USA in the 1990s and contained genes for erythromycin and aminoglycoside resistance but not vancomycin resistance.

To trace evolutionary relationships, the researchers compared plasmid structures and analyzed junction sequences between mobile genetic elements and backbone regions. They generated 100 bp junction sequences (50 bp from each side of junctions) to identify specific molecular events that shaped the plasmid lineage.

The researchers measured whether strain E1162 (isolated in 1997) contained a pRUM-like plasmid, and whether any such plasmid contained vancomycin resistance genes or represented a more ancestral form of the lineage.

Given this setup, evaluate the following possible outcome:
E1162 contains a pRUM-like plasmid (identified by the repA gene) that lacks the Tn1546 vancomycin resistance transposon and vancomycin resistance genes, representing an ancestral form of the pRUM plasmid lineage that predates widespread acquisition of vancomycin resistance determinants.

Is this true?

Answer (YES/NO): YES